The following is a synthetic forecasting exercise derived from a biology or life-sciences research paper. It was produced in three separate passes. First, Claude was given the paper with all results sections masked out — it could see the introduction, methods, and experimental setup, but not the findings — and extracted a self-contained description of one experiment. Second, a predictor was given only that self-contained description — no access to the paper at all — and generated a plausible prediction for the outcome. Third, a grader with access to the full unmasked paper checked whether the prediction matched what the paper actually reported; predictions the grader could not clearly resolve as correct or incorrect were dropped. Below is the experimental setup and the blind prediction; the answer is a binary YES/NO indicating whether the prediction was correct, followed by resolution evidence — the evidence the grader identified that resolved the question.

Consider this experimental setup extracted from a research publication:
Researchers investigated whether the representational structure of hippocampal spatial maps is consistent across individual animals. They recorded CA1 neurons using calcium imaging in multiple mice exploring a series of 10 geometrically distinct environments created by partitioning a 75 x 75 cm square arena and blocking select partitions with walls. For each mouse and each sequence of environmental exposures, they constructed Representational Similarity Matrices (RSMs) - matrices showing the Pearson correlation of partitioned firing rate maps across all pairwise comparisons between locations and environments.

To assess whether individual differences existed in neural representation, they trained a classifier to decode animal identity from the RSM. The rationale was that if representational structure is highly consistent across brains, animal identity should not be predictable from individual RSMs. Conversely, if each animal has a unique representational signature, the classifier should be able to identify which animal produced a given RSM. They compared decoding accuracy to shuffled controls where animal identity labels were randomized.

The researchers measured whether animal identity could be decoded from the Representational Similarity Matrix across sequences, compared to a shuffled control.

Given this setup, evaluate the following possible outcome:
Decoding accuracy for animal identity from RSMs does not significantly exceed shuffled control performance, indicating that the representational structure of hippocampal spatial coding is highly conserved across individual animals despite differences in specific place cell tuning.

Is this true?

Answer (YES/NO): YES